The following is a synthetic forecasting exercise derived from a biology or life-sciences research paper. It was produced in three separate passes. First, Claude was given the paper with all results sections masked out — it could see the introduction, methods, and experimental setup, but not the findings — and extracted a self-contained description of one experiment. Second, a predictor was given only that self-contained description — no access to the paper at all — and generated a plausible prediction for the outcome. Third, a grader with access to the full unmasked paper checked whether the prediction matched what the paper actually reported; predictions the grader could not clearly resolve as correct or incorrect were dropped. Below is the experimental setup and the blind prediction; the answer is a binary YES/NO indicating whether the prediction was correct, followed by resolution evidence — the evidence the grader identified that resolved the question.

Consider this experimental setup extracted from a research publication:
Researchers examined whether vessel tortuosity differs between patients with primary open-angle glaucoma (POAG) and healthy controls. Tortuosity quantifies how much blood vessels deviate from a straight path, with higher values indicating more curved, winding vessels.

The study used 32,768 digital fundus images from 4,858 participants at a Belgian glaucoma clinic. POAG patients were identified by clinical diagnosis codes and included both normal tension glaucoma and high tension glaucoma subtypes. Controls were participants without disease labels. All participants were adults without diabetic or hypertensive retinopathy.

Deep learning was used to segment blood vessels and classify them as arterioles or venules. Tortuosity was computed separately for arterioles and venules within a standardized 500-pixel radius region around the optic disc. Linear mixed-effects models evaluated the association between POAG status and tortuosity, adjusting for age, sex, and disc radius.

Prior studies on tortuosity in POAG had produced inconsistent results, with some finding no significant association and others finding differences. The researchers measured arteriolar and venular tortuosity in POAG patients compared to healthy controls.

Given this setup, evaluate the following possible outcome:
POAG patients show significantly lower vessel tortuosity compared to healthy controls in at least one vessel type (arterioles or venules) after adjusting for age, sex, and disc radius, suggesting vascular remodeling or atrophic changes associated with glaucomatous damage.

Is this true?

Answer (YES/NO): YES